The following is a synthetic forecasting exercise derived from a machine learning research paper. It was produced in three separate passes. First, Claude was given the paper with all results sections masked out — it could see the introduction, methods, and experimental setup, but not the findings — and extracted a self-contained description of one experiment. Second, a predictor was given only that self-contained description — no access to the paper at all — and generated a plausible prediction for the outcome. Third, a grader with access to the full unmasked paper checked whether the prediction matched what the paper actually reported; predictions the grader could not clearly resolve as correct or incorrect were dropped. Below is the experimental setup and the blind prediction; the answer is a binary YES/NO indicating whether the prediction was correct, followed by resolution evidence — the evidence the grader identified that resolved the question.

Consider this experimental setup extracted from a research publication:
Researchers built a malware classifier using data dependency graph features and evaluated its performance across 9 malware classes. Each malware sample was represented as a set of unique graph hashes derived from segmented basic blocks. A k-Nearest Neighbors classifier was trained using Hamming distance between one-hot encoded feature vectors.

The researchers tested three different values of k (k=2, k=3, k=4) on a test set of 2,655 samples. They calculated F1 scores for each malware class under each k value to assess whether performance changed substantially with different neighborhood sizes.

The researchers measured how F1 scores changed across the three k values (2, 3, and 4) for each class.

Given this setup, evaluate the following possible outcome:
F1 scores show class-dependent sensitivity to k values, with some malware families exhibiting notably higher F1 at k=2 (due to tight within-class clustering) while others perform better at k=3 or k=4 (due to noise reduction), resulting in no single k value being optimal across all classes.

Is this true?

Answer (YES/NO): NO